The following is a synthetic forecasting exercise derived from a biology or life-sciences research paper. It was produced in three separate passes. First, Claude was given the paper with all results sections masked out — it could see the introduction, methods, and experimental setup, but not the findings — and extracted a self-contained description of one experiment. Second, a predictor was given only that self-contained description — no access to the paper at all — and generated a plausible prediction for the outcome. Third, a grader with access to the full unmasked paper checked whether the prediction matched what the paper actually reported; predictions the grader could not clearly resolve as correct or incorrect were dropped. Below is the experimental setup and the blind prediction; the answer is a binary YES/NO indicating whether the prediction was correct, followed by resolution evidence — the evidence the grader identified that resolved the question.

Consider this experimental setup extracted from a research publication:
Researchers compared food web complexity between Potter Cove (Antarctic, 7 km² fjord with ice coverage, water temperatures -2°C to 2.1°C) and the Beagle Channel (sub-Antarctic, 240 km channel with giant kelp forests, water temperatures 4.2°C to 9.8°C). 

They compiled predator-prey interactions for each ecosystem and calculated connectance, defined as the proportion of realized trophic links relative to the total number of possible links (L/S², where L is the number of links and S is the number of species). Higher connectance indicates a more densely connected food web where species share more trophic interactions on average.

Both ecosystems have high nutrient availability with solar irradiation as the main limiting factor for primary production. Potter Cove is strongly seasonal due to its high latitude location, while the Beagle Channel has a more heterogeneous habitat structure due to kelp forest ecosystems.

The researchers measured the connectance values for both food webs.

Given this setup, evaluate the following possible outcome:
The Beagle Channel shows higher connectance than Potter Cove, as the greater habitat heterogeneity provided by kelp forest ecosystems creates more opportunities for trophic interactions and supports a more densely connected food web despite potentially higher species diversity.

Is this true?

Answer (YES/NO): NO